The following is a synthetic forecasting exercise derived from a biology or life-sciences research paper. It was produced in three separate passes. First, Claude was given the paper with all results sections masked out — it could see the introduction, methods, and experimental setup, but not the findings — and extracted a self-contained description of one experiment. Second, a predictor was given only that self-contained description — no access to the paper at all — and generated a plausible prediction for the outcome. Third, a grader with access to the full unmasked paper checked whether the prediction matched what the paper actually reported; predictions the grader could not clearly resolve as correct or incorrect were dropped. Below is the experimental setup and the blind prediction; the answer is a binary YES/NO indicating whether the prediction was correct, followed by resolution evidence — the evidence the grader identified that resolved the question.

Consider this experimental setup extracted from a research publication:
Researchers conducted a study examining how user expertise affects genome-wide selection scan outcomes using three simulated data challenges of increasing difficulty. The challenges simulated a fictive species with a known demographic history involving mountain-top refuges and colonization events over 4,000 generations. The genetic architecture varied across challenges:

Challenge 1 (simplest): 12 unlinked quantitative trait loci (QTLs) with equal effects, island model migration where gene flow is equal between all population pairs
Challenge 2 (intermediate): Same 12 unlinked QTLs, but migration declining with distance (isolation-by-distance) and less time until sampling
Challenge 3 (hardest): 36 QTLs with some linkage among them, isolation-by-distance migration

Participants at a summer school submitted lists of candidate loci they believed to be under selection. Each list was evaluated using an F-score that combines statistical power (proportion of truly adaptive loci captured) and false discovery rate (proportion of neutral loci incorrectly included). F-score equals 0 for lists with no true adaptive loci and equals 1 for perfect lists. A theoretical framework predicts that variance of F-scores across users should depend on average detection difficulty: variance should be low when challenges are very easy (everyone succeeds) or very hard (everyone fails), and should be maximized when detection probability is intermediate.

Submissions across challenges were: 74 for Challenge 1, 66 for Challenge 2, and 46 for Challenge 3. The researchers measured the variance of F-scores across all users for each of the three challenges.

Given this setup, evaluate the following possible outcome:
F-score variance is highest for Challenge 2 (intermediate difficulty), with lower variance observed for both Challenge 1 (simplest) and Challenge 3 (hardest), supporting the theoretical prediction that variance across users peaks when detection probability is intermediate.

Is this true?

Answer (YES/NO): NO